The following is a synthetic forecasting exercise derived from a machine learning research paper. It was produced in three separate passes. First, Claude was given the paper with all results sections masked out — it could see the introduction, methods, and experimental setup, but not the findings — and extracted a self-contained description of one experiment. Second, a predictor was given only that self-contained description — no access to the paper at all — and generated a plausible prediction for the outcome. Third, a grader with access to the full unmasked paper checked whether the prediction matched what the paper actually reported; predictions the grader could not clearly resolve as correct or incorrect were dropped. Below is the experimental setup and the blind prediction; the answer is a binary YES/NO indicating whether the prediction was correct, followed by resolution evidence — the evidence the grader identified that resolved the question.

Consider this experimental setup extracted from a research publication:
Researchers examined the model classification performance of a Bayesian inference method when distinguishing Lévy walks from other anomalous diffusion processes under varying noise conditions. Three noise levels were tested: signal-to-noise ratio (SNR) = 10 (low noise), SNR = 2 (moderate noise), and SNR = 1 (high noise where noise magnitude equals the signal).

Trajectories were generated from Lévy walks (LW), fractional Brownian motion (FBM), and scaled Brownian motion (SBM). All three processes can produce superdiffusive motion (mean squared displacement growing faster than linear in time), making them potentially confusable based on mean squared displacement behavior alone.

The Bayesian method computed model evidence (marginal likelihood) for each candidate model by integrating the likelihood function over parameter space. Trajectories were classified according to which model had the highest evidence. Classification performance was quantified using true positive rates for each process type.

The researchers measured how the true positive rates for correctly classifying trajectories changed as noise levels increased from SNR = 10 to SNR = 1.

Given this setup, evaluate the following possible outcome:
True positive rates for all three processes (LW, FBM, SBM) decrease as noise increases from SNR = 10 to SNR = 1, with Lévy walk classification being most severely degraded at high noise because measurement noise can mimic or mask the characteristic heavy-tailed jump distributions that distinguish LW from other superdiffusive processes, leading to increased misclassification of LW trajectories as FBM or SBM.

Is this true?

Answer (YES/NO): NO